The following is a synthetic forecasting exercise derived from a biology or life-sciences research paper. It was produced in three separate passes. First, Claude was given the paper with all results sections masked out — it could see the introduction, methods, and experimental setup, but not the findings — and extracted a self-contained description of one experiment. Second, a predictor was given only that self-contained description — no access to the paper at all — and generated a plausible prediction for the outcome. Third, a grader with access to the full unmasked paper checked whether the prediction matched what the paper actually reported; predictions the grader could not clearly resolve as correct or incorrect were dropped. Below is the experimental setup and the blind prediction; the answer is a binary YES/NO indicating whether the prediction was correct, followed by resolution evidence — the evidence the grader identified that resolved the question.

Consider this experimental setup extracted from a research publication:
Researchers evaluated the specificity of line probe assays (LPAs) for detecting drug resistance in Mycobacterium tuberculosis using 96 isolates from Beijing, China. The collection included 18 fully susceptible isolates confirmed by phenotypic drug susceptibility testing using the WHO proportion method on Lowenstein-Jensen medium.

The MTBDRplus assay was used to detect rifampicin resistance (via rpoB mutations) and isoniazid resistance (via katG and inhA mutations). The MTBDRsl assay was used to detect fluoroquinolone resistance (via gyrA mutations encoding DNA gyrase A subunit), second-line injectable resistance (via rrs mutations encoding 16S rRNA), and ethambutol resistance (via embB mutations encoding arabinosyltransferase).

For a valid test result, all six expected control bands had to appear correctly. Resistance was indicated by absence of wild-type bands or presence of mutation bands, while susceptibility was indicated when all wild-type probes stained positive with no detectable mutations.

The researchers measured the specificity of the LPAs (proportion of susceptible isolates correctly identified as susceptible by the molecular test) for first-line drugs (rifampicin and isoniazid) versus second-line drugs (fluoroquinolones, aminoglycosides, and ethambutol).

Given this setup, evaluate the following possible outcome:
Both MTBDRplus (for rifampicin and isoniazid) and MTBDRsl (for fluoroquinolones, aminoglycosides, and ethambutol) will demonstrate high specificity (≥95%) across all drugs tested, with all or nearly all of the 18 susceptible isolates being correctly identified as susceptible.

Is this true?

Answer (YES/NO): NO